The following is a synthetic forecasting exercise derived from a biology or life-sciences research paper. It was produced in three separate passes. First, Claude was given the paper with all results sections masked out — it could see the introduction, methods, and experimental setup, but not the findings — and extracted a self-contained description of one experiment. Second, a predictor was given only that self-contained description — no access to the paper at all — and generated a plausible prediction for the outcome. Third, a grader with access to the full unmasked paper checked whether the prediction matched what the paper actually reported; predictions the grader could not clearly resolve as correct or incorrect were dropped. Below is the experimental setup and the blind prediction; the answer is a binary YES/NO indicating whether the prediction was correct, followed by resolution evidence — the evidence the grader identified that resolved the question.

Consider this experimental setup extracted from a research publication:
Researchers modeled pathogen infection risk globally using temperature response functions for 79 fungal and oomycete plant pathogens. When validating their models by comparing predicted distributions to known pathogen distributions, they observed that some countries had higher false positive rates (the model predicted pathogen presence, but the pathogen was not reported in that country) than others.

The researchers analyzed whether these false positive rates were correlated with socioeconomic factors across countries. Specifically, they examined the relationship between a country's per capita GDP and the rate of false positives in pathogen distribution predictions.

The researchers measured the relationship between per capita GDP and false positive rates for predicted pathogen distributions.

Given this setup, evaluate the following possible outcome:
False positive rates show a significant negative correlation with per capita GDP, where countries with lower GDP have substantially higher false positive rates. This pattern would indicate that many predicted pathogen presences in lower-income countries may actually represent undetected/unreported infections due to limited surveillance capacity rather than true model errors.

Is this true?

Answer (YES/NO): YES